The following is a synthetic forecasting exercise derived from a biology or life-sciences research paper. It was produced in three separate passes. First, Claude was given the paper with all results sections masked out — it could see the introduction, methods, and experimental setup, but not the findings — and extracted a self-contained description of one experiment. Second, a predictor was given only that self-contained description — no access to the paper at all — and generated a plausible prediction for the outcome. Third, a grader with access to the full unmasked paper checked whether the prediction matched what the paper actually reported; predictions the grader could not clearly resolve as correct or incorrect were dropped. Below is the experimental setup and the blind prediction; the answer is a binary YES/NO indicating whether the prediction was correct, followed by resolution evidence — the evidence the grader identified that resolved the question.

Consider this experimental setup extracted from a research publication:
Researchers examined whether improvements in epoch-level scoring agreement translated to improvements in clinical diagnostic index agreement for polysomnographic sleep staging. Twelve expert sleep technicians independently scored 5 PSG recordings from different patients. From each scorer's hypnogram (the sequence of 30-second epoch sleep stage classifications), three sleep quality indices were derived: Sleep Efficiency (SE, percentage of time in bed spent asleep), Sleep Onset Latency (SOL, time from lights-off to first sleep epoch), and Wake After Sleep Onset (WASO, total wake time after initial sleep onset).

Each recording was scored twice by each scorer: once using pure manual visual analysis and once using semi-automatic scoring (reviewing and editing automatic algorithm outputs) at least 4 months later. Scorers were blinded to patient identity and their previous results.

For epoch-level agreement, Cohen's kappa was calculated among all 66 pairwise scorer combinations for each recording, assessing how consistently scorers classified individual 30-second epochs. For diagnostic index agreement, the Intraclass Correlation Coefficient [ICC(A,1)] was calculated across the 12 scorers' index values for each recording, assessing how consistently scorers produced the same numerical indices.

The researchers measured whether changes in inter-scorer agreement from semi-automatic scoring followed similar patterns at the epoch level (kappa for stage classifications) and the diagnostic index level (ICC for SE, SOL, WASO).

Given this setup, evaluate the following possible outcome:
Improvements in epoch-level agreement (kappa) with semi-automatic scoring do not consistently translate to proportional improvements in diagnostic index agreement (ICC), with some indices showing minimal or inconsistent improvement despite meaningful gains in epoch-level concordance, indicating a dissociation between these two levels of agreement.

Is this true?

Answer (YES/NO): YES